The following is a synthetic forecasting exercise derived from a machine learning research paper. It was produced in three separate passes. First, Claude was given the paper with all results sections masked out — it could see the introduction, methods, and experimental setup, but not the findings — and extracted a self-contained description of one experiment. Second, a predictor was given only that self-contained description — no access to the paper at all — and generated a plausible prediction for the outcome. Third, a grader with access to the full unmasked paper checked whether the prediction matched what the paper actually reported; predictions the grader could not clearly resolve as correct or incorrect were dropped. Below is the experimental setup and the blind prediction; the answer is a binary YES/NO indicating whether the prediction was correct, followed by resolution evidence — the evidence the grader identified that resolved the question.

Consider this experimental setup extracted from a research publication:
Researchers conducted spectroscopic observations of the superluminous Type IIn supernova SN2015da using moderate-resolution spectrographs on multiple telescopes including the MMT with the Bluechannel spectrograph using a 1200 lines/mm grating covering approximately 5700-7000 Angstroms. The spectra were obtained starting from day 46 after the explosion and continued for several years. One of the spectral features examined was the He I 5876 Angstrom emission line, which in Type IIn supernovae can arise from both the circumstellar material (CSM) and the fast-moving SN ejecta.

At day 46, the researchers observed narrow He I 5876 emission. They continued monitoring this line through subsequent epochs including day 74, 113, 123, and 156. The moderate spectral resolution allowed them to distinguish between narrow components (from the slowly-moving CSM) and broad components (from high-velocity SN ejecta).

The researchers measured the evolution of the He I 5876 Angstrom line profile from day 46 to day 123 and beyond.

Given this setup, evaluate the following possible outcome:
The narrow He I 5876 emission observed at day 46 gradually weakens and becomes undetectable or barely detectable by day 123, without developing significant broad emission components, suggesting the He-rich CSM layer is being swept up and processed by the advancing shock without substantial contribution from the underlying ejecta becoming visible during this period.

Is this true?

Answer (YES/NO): NO